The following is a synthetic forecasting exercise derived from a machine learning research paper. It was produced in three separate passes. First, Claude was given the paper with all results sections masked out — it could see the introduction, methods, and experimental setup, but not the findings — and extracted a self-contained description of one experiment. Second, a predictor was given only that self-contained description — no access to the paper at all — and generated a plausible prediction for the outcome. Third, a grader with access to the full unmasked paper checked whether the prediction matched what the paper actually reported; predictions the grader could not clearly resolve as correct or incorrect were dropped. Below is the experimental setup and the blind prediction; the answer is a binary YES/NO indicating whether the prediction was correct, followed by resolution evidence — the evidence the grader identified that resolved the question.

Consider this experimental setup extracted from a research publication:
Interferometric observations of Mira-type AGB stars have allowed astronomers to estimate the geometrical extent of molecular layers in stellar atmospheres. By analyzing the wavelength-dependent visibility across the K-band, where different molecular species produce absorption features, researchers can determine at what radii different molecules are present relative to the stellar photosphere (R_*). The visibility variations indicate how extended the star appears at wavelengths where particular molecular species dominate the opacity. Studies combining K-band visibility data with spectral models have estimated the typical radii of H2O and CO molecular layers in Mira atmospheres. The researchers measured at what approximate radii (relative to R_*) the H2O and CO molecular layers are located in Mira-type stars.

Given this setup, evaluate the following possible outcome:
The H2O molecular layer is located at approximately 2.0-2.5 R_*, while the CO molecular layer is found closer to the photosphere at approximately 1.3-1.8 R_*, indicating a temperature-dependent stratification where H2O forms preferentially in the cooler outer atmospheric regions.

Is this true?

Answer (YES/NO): NO